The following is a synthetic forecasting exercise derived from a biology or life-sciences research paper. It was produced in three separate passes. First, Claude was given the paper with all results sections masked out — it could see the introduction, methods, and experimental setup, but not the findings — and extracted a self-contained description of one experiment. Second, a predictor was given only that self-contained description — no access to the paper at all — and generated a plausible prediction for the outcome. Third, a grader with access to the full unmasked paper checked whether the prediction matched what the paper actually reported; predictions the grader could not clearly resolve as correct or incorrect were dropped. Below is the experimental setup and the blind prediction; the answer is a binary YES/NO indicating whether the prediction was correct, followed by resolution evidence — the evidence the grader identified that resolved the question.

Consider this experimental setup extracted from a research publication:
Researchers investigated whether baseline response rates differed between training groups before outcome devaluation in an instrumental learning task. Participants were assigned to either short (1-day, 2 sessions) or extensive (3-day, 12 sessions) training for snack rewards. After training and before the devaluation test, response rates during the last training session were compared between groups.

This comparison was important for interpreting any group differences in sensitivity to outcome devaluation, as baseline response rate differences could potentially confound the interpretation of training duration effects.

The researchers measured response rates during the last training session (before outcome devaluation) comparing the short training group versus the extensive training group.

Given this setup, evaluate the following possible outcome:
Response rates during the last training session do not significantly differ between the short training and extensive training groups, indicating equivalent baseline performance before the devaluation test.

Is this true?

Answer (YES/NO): NO